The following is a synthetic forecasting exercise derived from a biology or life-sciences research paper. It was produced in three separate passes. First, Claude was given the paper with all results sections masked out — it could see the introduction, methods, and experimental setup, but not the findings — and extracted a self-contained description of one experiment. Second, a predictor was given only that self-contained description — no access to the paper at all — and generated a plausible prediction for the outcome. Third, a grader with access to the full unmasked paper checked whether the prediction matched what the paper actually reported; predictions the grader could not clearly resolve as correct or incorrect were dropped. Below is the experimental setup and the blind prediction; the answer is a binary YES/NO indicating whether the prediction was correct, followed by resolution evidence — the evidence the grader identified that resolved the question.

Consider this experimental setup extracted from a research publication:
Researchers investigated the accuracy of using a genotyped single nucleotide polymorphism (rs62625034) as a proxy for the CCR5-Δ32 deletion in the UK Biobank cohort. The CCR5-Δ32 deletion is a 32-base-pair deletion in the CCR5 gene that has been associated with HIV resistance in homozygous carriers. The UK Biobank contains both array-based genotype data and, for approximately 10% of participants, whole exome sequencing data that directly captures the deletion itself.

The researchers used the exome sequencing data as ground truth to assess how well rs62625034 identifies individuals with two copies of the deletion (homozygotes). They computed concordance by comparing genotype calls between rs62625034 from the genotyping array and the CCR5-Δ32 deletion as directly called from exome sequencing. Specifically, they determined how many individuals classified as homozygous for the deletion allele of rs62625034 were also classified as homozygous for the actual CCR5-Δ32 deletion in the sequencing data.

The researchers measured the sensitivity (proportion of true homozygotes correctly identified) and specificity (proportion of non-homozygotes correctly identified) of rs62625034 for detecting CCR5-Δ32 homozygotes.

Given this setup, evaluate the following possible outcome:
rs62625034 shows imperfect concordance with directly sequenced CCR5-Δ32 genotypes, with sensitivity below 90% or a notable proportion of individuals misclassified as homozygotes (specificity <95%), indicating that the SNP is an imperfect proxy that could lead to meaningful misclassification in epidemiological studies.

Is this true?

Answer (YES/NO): NO